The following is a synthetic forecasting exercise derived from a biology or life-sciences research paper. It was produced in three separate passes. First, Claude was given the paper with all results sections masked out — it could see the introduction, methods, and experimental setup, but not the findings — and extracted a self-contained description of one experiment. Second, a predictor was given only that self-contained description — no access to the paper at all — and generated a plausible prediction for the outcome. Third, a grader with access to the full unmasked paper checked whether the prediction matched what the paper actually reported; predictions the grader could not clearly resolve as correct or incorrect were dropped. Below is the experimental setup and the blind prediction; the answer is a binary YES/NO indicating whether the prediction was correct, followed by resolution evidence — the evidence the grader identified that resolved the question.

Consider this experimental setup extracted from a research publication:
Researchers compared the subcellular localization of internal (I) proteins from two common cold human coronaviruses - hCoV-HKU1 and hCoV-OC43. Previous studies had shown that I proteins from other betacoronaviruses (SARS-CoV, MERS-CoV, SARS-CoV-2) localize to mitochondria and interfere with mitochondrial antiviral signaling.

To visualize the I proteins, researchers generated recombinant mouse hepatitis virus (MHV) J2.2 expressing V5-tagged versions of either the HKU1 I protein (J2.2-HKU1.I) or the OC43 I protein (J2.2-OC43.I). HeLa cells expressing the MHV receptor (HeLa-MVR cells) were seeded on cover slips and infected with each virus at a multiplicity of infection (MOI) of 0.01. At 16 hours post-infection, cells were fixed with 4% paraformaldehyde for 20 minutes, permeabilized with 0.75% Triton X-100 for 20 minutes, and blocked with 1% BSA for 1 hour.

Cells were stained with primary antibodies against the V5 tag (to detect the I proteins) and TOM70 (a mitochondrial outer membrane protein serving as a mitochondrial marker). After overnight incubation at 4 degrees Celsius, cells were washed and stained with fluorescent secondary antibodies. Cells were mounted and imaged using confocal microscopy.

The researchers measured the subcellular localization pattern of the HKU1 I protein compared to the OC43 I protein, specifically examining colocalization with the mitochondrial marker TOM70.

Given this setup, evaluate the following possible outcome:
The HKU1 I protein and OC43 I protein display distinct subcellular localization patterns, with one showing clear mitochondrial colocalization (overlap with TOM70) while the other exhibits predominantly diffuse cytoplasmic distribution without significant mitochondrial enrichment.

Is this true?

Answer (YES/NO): YES